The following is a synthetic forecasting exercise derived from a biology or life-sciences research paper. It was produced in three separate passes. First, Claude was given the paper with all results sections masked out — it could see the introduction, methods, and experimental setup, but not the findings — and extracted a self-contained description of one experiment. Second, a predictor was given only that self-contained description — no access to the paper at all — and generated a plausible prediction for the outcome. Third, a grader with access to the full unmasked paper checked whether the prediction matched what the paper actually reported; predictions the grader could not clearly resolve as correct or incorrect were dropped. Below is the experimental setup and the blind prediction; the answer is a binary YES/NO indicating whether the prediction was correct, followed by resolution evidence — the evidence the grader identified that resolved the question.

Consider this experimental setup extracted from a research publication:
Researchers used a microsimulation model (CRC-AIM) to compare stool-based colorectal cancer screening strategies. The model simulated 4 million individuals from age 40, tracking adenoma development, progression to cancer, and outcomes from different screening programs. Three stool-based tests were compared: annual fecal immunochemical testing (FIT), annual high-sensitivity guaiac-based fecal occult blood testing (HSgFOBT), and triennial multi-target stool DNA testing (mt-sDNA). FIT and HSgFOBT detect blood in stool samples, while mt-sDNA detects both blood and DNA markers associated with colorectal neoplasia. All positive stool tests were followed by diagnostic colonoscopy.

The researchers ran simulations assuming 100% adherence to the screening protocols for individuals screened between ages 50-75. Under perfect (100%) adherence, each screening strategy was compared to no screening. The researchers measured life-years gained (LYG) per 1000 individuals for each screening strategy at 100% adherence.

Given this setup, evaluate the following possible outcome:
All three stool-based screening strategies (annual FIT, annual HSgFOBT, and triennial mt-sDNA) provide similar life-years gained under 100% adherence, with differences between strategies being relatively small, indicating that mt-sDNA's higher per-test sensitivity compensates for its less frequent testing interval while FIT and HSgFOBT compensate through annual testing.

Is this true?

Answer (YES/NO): NO